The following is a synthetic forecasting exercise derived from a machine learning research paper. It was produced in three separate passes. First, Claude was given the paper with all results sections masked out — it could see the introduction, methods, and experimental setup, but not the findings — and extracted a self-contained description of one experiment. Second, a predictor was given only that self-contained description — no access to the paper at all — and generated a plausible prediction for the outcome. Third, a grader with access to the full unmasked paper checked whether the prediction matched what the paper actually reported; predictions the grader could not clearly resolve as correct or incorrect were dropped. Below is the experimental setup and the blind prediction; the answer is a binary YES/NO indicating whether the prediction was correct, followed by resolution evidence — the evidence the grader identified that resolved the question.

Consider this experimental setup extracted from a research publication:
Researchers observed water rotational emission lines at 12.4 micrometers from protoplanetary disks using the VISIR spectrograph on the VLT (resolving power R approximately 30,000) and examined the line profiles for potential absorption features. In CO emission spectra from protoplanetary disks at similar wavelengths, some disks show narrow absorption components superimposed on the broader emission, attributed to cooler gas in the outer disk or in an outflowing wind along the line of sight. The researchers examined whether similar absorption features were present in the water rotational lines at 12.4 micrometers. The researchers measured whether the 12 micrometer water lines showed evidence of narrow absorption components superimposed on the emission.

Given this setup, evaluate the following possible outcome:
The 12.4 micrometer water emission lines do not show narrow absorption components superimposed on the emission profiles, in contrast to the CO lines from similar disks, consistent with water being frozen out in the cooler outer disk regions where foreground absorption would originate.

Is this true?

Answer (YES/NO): NO